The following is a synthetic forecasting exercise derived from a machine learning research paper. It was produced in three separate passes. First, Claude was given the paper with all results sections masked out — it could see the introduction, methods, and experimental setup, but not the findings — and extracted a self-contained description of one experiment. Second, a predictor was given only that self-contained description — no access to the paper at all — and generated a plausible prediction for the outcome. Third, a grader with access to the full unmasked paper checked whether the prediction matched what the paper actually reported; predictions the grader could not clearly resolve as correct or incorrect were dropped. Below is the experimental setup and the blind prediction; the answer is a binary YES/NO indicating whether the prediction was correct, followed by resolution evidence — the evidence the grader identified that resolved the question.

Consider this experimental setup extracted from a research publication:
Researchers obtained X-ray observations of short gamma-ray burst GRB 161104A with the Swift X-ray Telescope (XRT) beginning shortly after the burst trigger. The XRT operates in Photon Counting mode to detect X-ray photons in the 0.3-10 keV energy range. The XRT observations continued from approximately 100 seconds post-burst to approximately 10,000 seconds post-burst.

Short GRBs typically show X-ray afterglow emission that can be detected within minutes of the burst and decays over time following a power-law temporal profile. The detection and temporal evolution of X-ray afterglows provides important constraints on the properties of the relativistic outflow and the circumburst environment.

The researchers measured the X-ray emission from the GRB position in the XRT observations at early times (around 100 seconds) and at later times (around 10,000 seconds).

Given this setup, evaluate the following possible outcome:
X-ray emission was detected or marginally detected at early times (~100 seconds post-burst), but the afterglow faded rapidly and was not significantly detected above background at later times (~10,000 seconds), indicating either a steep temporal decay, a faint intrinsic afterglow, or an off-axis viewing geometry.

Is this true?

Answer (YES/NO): YES